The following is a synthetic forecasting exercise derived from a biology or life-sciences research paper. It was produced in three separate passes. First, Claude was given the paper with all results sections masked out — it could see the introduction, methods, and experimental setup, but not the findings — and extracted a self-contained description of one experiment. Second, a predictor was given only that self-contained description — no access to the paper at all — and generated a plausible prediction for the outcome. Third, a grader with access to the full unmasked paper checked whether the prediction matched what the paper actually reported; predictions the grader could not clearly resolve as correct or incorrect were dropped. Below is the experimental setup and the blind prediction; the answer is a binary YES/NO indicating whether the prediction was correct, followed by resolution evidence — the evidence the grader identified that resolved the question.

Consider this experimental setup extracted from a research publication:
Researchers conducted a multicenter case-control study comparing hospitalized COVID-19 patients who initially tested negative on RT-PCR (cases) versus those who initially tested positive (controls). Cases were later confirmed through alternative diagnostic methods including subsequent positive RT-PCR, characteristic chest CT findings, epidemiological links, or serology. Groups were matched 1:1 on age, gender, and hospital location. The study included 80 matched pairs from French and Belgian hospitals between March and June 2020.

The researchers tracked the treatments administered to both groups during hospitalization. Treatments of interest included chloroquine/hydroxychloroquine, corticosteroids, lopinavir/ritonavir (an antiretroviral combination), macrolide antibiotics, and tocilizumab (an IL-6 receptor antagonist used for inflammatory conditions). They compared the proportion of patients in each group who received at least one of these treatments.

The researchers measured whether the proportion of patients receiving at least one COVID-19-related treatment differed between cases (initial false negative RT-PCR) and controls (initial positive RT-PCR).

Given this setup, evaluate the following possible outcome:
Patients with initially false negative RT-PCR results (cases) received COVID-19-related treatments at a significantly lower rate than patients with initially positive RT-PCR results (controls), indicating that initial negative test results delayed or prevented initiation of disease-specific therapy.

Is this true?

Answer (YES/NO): NO